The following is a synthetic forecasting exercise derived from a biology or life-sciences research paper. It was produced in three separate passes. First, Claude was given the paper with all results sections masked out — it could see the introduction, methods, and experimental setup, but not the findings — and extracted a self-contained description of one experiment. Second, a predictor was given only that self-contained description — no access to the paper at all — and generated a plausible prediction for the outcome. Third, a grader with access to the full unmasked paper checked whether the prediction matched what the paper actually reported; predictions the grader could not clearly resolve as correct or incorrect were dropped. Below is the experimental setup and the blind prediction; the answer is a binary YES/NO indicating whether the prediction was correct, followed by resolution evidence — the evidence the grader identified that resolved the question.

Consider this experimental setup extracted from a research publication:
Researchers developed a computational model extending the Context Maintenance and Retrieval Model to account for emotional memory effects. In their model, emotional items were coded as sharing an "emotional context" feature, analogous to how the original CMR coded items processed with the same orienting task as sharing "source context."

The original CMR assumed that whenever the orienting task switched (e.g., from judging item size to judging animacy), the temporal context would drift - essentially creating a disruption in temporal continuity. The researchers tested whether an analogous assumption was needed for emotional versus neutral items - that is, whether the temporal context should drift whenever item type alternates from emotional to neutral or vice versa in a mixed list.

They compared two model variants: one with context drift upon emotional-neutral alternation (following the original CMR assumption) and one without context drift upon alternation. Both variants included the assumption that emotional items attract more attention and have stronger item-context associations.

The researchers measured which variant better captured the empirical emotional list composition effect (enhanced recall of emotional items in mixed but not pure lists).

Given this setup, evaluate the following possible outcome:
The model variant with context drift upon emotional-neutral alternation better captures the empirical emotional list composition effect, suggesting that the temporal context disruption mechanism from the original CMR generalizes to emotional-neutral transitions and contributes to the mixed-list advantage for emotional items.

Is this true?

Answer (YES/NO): NO